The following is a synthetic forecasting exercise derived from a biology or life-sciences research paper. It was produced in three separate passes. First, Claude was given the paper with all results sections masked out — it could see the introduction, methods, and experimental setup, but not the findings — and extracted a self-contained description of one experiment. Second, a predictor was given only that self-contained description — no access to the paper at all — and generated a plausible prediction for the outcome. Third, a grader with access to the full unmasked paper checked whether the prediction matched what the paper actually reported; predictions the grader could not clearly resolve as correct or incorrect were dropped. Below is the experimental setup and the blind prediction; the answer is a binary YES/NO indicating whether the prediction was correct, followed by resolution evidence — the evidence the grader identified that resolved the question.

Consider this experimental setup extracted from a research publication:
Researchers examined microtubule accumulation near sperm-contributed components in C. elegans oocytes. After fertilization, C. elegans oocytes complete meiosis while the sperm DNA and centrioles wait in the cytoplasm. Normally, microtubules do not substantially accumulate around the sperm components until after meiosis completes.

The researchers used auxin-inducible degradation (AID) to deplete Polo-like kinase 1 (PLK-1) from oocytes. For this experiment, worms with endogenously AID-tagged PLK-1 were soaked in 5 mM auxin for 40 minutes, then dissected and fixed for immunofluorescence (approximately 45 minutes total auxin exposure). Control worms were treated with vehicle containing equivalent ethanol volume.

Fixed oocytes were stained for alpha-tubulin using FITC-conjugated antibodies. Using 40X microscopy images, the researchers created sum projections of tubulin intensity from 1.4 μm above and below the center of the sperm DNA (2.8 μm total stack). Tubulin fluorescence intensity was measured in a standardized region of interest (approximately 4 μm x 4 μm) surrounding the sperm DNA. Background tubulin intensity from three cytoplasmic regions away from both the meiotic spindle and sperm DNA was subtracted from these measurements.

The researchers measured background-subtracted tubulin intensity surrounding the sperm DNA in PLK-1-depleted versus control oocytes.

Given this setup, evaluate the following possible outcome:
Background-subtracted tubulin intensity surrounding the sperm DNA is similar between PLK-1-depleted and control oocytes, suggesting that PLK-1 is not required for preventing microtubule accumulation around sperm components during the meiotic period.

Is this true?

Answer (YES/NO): NO